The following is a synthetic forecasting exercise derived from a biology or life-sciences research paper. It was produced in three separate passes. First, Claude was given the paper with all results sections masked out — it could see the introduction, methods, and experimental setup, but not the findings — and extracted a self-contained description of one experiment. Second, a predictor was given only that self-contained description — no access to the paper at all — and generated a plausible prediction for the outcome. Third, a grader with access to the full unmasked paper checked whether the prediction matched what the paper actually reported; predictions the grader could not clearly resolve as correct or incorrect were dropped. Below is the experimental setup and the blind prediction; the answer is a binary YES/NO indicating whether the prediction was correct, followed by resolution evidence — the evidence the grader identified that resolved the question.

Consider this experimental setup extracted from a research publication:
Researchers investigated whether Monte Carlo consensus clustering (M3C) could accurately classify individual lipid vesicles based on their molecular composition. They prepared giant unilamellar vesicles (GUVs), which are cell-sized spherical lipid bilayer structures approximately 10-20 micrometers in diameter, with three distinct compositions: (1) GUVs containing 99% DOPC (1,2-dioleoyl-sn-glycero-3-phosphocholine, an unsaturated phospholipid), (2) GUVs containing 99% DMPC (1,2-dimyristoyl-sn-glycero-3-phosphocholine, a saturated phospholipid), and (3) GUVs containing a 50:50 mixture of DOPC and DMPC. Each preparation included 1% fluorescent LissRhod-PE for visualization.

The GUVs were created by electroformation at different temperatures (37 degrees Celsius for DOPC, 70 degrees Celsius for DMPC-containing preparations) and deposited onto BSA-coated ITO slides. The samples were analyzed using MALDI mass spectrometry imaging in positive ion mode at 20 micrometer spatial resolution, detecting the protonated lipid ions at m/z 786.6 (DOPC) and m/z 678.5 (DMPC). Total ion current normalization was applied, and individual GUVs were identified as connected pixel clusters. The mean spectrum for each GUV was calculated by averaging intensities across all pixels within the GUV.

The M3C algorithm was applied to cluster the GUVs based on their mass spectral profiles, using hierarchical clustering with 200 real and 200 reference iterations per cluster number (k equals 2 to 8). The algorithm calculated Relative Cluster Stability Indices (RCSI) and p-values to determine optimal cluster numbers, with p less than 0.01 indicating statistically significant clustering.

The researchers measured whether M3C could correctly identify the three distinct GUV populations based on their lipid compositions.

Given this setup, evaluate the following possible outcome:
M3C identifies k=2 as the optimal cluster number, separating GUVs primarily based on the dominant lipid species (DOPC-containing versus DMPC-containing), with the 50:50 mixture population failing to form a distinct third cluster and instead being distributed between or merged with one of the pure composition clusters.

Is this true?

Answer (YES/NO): YES